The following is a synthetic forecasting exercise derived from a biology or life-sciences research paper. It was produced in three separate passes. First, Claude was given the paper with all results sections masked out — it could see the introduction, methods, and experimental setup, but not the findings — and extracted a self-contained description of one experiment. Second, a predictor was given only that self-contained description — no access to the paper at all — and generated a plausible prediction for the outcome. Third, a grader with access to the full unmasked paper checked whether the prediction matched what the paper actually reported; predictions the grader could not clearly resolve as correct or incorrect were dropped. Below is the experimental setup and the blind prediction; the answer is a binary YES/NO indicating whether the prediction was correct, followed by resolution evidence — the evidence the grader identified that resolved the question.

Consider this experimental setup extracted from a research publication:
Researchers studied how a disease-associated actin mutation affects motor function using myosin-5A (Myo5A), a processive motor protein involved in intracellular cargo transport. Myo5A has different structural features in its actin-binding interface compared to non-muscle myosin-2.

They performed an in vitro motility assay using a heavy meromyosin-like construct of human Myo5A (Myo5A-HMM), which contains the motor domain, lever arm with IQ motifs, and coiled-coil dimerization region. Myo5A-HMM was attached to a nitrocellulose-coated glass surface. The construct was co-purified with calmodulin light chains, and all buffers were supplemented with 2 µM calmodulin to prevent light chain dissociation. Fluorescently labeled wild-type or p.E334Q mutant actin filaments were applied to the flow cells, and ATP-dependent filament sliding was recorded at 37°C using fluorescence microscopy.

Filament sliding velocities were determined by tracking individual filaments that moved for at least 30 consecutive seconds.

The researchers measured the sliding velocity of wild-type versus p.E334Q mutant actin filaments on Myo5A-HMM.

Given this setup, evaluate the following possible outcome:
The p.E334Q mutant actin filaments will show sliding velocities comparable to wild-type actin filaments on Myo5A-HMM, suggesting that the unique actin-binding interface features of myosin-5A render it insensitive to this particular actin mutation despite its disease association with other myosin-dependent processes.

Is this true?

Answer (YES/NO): NO